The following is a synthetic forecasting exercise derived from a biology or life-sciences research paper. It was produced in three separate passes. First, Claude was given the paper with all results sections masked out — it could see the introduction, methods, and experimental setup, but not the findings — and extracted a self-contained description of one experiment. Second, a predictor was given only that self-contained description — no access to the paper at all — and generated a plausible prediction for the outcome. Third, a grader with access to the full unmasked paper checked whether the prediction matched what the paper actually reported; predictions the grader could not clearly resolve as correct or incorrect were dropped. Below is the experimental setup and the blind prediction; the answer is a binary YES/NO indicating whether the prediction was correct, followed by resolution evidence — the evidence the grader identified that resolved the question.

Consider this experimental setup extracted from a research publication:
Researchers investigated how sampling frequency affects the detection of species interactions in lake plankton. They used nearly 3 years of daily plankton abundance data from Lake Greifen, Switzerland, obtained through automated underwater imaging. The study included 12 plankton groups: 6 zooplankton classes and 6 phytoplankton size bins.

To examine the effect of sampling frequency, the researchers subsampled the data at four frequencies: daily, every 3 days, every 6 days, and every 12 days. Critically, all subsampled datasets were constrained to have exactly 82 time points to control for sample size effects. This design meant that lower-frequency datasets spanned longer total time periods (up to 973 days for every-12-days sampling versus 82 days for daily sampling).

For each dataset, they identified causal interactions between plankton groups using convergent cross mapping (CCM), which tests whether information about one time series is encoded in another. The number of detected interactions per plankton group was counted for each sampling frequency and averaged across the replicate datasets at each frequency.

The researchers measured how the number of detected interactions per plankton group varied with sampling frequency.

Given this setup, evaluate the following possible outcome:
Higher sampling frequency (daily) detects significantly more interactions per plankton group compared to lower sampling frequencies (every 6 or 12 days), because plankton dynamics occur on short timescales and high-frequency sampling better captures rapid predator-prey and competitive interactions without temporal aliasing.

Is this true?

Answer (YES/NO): NO